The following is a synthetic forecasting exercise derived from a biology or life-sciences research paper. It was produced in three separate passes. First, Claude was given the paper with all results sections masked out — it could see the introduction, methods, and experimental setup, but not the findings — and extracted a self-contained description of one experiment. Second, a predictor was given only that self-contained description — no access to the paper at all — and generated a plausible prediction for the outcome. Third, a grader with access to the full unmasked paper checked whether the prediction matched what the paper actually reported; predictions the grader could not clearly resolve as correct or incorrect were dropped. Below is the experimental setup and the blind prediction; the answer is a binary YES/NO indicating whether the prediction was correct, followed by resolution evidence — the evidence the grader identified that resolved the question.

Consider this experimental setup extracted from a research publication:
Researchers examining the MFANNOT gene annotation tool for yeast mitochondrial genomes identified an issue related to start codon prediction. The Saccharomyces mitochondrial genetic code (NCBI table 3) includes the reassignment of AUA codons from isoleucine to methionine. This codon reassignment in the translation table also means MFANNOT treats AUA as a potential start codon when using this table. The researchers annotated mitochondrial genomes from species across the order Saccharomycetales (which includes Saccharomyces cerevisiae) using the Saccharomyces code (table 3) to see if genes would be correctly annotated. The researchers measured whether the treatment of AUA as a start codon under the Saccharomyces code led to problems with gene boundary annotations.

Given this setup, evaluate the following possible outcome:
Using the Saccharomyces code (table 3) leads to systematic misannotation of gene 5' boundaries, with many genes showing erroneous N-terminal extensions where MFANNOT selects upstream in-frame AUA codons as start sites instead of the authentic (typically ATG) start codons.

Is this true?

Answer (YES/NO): YES